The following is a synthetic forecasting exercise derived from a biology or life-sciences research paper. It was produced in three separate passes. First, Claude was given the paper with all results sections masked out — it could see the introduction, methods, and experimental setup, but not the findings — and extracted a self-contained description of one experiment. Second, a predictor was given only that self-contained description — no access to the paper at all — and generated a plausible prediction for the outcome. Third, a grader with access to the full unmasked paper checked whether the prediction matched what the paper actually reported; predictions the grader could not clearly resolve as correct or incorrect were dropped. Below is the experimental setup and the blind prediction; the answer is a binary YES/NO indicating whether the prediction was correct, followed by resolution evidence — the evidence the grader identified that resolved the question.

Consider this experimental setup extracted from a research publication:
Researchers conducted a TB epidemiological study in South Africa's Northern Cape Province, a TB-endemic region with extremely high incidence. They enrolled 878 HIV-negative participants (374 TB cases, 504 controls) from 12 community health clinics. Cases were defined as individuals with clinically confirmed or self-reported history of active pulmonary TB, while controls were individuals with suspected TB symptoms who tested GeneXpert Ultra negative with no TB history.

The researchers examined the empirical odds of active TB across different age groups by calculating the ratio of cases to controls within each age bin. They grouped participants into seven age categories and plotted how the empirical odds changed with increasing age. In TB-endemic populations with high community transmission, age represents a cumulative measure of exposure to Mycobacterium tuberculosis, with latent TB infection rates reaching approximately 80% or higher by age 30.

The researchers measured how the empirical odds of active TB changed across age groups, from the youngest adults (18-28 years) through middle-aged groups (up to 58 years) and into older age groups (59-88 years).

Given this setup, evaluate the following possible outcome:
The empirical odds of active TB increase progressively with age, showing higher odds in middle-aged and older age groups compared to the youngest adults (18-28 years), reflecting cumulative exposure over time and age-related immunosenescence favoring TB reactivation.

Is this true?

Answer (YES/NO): NO